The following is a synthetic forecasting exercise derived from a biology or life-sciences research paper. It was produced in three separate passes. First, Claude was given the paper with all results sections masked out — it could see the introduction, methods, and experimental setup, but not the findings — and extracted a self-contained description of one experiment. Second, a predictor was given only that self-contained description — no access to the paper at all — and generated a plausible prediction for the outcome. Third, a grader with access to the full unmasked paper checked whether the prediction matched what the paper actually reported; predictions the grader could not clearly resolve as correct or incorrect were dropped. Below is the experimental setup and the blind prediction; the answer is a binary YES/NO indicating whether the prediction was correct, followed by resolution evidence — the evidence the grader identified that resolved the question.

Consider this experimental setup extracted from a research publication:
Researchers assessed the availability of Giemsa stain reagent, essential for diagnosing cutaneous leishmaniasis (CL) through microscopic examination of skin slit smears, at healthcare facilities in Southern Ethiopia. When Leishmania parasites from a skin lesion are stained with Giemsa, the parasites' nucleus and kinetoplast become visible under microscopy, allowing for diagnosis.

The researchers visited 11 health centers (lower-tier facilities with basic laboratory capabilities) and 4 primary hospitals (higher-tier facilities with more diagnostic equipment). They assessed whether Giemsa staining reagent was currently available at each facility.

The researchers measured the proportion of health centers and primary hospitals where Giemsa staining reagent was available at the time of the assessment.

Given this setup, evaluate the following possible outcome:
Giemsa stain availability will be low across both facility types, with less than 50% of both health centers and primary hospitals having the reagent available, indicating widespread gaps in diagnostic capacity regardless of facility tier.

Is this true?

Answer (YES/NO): NO